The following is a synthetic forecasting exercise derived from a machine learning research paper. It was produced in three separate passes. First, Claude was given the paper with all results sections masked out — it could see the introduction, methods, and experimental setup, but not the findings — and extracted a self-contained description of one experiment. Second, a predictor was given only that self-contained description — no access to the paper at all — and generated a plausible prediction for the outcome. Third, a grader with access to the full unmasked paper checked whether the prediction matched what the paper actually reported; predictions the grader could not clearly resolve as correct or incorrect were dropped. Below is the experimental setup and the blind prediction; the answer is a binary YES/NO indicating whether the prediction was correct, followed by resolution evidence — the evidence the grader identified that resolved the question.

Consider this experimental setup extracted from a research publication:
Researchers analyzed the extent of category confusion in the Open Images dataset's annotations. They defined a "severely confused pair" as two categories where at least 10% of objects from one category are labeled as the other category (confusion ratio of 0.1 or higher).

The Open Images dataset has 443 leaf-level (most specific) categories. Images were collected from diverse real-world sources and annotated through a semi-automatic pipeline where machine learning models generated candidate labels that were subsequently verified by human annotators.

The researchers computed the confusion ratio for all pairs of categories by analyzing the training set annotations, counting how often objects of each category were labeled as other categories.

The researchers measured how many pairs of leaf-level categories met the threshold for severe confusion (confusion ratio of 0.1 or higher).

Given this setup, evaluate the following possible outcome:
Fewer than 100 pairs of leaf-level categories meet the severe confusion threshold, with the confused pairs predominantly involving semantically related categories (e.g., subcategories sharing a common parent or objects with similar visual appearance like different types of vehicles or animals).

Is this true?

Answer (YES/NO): NO